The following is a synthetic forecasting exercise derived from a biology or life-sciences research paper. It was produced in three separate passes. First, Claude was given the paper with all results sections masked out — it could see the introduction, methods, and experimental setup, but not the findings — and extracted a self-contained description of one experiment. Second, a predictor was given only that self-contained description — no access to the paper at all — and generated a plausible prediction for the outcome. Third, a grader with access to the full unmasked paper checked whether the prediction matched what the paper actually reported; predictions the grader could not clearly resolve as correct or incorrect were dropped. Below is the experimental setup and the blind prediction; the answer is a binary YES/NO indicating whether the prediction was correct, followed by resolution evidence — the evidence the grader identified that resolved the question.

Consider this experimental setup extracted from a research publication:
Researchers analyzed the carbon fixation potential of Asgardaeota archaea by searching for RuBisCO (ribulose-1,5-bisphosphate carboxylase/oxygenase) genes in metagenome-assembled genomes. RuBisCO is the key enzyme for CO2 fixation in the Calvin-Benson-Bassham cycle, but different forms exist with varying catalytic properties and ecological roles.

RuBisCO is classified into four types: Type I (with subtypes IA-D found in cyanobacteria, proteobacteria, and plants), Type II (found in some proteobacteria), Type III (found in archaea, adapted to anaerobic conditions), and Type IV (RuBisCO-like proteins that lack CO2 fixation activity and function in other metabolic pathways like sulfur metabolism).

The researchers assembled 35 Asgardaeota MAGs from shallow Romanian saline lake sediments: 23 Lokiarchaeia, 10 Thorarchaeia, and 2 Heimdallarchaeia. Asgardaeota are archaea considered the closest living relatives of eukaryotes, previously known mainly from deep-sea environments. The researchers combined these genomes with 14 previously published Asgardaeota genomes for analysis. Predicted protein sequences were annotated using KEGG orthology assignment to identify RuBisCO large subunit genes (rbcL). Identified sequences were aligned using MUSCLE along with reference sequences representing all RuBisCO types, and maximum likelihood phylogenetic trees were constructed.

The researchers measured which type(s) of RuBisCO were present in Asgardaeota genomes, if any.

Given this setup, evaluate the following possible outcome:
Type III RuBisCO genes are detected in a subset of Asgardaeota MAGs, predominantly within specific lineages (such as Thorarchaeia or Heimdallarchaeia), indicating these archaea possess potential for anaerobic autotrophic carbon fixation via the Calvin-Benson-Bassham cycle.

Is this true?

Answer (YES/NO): NO